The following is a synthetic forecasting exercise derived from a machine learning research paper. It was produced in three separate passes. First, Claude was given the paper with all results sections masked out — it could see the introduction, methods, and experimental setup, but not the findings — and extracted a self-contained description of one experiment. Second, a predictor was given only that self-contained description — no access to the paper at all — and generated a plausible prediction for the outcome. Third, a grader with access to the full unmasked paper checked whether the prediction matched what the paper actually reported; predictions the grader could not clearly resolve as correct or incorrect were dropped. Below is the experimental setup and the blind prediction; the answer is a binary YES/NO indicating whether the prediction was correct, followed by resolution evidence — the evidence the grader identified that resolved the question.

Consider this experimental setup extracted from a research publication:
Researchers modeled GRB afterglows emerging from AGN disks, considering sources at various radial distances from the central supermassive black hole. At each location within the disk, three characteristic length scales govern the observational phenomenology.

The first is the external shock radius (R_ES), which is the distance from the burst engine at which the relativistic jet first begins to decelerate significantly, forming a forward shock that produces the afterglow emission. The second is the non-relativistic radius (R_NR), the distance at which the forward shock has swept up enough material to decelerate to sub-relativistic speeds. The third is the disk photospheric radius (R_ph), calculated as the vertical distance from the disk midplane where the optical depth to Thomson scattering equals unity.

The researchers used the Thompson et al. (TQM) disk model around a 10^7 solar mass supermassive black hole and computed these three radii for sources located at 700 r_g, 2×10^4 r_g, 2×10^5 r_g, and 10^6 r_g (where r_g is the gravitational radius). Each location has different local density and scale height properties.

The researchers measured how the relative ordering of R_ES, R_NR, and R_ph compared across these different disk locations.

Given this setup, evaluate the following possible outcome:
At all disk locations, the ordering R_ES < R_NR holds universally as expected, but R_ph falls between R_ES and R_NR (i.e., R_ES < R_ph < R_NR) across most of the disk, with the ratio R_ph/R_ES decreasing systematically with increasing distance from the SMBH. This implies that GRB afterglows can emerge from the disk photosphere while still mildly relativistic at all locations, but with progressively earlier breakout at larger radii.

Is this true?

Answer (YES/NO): NO